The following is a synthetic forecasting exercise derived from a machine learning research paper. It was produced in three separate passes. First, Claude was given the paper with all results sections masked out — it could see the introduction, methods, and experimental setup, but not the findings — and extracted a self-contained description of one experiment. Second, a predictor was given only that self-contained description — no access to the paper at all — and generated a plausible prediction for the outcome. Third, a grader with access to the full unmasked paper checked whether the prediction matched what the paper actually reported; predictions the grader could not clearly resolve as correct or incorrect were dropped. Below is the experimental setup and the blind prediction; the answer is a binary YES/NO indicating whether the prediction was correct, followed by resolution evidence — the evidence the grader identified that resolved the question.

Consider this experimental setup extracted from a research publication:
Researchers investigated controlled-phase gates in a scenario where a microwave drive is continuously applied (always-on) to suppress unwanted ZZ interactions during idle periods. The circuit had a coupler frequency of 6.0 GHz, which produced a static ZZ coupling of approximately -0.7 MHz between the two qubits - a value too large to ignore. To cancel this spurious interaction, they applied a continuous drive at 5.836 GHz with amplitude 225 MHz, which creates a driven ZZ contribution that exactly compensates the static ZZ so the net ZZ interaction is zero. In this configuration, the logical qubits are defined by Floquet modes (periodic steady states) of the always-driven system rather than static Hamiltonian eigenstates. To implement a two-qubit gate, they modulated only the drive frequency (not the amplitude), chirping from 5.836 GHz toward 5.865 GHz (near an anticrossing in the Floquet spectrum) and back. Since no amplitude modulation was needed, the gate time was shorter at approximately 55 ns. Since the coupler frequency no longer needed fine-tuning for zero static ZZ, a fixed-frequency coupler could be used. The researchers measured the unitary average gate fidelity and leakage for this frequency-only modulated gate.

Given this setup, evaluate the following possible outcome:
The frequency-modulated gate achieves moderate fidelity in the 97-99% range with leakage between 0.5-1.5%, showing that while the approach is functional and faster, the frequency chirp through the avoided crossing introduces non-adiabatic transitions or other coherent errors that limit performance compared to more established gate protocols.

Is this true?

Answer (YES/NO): NO